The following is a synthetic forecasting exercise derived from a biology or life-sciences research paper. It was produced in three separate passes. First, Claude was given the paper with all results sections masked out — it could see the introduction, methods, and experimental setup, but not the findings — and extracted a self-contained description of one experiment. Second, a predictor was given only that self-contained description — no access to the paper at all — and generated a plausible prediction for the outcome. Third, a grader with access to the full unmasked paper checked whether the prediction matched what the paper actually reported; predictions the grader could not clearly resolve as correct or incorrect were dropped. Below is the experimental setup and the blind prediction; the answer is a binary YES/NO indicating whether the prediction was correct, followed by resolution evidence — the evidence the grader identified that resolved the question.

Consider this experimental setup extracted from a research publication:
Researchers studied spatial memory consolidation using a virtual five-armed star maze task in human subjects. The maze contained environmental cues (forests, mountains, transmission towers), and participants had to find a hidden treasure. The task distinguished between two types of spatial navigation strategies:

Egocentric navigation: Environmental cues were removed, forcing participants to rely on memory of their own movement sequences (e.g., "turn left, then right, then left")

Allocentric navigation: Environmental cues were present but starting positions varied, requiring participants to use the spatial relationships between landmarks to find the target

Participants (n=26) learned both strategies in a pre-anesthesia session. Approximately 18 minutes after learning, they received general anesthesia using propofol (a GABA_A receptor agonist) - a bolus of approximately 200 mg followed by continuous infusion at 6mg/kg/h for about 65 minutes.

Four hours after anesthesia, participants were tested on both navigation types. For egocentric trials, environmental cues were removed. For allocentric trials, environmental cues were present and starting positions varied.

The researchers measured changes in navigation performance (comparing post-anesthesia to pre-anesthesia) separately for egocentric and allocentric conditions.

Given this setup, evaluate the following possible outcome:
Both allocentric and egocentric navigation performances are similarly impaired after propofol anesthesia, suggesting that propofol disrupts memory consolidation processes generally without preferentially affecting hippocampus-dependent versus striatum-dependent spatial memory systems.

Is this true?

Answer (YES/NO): NO